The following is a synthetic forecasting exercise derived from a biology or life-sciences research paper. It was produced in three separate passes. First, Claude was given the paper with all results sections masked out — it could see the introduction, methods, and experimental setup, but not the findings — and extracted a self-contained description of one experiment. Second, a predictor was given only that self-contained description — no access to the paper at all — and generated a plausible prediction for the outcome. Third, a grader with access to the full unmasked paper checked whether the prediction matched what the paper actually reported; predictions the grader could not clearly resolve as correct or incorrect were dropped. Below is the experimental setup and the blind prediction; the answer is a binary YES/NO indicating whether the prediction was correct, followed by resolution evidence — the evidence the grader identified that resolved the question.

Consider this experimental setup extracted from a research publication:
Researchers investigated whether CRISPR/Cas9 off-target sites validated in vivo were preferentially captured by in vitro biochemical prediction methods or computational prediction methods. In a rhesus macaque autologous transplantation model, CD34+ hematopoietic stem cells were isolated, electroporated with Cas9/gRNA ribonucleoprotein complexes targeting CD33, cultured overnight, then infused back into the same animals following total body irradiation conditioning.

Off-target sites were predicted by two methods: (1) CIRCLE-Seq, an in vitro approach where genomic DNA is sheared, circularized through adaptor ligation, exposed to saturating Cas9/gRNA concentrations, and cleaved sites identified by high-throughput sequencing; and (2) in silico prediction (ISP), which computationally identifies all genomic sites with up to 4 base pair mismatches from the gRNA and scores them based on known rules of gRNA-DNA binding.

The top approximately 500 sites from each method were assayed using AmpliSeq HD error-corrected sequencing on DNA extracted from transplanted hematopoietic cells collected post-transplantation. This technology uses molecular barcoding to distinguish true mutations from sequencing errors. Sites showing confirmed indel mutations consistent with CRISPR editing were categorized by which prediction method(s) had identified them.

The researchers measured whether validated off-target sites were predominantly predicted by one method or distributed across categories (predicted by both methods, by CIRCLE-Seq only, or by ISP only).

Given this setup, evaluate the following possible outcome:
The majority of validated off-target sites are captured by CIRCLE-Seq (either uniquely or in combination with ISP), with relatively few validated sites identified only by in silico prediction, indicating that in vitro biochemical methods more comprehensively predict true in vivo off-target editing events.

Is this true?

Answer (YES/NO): YES